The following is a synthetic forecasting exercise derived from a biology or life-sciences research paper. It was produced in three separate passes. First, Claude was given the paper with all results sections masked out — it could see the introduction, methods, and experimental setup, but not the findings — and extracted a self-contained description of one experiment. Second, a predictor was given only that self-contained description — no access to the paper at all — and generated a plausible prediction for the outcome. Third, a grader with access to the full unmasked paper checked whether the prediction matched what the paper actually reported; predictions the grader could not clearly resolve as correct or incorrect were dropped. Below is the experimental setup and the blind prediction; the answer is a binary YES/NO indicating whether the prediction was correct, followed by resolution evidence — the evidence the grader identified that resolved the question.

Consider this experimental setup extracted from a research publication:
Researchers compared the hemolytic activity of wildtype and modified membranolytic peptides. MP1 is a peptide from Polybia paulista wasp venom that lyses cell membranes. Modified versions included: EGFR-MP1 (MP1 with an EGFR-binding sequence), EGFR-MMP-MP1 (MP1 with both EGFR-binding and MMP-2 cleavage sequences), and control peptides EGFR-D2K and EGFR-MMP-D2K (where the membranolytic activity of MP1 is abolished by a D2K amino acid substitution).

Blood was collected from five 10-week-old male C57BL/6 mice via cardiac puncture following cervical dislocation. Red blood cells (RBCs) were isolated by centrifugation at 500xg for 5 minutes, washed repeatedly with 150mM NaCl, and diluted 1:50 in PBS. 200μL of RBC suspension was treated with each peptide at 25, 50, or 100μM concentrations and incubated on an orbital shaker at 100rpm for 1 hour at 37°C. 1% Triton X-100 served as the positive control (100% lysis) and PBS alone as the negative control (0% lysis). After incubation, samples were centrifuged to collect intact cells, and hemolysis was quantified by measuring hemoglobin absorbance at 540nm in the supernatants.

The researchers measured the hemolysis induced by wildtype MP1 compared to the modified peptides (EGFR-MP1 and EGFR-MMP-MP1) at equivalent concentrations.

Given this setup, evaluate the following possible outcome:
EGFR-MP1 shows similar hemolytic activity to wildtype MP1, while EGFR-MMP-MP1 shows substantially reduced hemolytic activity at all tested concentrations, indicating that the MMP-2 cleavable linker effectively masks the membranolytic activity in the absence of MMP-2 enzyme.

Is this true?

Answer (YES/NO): NO